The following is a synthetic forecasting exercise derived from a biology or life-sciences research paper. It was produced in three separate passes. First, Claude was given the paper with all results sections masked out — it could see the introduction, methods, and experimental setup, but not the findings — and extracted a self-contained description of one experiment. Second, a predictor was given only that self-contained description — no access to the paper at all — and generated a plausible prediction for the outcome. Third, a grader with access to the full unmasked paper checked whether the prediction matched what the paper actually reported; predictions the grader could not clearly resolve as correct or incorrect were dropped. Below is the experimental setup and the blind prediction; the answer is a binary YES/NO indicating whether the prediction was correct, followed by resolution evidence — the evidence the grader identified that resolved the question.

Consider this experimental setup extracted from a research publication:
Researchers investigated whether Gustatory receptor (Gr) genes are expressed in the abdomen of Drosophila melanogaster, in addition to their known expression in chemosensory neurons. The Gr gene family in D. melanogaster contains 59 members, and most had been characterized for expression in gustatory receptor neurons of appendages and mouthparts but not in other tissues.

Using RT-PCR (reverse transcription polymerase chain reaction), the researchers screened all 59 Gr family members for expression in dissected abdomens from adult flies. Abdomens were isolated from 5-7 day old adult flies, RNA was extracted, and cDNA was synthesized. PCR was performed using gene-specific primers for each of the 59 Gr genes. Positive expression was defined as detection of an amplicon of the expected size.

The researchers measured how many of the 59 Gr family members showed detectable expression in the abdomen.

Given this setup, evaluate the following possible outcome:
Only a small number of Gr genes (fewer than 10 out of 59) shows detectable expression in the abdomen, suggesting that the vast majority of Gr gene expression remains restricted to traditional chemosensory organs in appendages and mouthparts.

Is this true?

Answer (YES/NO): NO